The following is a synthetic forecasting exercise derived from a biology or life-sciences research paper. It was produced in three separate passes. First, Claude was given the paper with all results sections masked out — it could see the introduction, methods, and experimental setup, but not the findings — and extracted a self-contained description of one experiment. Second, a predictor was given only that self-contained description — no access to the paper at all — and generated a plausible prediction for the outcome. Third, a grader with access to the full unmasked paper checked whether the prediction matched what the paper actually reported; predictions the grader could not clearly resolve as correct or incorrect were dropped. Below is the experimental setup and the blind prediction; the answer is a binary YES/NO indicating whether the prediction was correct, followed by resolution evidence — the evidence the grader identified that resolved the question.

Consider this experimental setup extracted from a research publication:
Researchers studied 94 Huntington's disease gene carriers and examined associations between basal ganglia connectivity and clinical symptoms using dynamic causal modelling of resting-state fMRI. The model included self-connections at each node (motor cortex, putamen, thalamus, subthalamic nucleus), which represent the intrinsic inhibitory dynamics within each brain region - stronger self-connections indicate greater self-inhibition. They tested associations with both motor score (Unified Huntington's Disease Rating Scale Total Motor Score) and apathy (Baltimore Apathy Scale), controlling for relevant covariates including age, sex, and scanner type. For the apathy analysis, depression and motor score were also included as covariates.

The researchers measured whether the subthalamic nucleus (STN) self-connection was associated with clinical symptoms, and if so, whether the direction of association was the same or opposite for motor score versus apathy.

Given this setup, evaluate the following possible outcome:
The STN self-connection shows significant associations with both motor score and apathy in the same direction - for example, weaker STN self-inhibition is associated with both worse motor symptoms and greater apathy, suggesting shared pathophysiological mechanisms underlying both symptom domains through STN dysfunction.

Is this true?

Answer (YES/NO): NO